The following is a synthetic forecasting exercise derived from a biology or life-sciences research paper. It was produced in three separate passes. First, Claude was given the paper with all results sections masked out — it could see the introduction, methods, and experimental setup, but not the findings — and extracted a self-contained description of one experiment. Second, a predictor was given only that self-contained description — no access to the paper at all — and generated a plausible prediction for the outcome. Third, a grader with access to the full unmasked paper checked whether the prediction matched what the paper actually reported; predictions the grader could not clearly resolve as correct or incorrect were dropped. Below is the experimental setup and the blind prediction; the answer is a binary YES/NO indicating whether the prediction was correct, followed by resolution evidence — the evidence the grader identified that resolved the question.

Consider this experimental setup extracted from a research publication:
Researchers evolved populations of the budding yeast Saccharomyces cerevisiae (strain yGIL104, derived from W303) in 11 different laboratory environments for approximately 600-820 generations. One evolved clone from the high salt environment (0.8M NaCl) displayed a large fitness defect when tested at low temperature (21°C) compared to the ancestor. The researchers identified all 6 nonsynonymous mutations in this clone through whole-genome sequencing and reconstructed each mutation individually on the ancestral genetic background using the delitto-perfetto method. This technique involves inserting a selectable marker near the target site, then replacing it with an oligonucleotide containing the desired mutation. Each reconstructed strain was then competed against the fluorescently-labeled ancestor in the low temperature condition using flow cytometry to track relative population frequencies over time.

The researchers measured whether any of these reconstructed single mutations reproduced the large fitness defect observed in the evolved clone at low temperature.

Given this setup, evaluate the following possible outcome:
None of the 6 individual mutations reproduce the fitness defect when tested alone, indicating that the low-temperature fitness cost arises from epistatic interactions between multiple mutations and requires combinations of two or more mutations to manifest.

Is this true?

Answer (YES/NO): NO